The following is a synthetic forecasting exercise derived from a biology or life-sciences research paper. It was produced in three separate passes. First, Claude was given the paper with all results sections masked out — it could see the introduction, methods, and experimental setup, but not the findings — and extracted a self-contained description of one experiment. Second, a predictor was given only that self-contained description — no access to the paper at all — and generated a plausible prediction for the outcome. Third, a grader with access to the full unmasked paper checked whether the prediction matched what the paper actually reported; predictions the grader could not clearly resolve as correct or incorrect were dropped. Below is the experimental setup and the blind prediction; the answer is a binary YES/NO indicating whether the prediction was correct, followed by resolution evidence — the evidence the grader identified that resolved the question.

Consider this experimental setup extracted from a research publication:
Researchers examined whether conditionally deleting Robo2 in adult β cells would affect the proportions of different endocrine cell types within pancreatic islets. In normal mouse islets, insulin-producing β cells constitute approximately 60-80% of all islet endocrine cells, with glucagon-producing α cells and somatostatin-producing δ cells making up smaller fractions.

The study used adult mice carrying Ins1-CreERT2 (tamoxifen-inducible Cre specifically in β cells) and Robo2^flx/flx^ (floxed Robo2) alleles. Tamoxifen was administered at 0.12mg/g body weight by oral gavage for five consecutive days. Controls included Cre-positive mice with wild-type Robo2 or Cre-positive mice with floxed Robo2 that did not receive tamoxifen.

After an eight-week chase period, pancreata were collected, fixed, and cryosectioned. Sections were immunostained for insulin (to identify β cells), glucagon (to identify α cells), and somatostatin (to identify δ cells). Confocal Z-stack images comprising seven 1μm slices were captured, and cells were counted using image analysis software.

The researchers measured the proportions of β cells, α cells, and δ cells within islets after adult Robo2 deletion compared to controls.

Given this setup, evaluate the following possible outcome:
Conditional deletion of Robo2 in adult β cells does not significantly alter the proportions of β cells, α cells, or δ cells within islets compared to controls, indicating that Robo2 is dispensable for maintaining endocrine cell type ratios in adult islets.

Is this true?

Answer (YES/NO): YES